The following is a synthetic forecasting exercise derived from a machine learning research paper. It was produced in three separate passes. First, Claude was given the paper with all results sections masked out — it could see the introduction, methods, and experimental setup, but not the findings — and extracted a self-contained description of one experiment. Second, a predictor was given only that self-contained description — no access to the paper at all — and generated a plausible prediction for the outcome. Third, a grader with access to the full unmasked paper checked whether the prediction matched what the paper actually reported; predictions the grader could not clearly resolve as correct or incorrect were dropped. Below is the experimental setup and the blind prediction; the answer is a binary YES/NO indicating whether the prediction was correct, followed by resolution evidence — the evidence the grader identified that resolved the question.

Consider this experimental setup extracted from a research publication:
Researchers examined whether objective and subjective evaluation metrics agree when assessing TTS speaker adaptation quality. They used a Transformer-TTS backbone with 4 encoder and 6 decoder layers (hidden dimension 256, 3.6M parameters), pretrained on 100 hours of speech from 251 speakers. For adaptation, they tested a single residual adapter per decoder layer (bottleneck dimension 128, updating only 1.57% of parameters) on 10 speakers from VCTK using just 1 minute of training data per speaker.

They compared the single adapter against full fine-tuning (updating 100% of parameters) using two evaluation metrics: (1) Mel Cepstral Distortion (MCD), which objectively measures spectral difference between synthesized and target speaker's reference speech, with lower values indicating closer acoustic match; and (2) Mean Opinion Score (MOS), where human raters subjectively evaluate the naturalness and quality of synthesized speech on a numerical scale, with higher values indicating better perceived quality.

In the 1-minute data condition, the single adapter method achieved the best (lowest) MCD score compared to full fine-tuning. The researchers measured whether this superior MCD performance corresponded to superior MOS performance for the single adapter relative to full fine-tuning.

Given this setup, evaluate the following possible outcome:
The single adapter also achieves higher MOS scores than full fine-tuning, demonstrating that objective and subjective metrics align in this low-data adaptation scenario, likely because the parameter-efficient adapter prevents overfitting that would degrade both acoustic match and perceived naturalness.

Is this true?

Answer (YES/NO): NO